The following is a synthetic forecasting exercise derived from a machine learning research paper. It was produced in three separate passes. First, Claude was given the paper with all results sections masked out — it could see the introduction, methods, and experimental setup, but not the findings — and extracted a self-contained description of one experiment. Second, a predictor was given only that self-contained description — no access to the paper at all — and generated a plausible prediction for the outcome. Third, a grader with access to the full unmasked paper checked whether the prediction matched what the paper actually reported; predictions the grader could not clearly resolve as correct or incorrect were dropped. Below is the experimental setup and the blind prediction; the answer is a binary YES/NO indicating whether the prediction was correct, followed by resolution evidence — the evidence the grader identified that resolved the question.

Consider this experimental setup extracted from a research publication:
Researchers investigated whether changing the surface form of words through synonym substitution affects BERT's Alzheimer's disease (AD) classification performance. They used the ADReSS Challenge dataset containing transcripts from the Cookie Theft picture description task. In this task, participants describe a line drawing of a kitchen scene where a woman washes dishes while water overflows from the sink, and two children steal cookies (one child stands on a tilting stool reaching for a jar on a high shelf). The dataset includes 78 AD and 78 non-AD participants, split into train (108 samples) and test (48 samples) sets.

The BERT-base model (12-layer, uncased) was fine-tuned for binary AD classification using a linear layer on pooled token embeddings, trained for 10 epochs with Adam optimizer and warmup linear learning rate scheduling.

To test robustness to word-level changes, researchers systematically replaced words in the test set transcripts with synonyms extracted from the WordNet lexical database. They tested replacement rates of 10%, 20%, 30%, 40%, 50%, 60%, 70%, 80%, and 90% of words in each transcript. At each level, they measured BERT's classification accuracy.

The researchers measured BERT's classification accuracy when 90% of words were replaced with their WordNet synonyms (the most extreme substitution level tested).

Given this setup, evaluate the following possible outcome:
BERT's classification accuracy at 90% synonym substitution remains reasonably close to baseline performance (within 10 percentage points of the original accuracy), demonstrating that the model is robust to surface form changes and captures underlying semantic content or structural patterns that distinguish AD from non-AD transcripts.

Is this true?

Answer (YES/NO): YES